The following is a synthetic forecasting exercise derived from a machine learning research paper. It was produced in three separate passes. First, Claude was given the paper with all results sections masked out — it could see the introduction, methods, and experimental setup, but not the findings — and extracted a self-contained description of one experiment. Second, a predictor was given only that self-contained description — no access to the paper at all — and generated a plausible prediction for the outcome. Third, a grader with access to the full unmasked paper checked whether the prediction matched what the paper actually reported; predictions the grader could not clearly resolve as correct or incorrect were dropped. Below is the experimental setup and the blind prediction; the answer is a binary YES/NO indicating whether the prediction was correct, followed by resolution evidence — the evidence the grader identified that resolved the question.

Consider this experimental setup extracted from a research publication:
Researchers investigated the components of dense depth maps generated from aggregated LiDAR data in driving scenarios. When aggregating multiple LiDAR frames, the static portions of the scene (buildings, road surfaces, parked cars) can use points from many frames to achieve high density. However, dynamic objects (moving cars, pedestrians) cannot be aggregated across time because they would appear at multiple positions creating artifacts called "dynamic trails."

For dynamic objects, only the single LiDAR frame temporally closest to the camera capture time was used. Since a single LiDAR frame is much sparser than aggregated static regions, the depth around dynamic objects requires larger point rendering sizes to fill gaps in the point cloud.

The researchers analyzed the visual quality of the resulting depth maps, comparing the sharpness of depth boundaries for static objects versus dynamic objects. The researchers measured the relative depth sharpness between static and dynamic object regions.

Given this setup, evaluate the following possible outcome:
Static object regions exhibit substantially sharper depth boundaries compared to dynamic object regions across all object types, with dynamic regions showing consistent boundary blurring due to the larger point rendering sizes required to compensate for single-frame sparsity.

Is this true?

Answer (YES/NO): YES